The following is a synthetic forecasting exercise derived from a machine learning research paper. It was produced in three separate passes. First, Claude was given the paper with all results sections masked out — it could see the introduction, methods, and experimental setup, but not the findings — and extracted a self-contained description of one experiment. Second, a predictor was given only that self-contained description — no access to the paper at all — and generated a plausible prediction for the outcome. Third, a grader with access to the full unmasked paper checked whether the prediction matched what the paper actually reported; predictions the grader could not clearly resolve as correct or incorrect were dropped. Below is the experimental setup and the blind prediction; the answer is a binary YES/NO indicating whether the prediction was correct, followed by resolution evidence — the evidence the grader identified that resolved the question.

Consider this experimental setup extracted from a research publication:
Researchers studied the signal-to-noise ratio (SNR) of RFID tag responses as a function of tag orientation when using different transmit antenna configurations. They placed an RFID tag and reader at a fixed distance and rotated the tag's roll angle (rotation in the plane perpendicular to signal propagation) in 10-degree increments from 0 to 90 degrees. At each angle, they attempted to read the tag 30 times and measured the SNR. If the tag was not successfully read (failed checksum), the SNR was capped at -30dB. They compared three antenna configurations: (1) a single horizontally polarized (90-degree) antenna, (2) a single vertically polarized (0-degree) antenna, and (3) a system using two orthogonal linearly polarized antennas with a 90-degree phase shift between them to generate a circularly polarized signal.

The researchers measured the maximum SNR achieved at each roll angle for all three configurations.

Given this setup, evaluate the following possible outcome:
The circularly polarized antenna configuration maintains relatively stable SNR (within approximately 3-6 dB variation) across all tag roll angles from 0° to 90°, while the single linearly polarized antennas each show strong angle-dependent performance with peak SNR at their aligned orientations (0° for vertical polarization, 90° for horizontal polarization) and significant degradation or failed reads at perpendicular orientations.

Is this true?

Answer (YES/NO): YES